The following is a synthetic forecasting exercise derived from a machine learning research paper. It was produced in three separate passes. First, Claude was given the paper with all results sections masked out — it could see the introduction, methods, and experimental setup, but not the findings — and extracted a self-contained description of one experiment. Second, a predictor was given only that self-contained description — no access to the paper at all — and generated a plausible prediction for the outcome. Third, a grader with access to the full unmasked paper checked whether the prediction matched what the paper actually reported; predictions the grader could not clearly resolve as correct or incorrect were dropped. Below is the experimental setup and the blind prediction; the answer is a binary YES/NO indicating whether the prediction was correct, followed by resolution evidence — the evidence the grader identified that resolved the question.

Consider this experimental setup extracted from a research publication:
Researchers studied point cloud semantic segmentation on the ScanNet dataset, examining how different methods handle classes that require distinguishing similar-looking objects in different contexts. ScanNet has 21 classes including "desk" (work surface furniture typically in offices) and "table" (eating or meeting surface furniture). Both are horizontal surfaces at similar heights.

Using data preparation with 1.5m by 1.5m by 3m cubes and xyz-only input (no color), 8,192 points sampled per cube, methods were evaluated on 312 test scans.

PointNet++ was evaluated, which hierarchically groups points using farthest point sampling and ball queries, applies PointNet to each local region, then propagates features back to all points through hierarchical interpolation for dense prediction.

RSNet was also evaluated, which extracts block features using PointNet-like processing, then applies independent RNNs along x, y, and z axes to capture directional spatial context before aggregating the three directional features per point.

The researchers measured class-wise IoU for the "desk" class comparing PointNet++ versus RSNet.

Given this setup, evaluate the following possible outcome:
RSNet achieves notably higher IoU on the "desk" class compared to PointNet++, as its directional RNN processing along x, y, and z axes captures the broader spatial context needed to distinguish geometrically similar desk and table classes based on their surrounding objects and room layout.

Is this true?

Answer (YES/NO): YES